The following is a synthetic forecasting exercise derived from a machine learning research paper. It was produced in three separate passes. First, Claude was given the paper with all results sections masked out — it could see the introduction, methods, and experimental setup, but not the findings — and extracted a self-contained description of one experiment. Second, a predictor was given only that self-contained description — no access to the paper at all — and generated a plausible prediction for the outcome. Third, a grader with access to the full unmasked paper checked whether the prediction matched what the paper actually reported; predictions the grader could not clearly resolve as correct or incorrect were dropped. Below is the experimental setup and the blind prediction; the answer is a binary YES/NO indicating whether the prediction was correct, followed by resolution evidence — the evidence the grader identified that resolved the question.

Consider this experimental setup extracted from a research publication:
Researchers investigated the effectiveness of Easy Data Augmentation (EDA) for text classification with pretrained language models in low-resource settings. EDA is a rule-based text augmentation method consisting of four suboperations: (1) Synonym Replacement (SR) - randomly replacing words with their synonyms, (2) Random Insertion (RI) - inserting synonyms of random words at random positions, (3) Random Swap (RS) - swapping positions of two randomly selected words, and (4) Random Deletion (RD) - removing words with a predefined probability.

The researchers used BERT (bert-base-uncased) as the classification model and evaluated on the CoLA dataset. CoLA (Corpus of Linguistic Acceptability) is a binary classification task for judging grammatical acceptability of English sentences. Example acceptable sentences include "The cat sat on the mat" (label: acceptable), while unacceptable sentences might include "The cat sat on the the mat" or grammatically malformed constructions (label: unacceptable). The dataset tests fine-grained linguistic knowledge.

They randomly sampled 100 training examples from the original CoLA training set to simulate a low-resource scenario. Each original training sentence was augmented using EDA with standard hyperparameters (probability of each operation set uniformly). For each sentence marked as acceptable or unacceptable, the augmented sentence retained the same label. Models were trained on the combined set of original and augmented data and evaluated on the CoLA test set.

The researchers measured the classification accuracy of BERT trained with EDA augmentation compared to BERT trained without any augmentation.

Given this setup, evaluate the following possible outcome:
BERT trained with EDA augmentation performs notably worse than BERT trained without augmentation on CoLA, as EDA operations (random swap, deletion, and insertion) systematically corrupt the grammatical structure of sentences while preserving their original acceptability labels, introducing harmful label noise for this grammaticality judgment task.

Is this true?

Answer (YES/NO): NO